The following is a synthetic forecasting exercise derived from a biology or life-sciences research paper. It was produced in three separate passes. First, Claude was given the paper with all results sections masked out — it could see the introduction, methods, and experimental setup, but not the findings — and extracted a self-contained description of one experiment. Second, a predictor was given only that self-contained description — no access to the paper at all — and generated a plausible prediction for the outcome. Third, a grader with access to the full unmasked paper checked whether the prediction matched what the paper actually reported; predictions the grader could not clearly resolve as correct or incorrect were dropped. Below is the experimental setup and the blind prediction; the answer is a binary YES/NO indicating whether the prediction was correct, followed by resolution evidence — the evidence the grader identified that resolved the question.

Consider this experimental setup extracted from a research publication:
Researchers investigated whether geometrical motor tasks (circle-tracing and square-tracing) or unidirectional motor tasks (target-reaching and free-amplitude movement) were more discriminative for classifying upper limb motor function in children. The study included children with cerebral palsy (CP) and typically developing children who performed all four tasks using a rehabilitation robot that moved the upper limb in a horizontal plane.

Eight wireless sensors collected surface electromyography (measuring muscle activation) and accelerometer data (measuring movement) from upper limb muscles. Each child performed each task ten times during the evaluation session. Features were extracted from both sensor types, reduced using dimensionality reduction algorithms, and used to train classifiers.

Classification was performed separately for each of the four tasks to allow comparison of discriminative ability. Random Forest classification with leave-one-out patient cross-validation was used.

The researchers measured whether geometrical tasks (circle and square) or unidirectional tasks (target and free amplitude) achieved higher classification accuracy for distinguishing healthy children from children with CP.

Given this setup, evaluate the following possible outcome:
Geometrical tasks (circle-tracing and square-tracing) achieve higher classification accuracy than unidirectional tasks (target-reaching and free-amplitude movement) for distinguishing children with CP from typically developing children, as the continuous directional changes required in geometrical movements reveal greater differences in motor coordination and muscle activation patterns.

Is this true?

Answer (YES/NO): NO